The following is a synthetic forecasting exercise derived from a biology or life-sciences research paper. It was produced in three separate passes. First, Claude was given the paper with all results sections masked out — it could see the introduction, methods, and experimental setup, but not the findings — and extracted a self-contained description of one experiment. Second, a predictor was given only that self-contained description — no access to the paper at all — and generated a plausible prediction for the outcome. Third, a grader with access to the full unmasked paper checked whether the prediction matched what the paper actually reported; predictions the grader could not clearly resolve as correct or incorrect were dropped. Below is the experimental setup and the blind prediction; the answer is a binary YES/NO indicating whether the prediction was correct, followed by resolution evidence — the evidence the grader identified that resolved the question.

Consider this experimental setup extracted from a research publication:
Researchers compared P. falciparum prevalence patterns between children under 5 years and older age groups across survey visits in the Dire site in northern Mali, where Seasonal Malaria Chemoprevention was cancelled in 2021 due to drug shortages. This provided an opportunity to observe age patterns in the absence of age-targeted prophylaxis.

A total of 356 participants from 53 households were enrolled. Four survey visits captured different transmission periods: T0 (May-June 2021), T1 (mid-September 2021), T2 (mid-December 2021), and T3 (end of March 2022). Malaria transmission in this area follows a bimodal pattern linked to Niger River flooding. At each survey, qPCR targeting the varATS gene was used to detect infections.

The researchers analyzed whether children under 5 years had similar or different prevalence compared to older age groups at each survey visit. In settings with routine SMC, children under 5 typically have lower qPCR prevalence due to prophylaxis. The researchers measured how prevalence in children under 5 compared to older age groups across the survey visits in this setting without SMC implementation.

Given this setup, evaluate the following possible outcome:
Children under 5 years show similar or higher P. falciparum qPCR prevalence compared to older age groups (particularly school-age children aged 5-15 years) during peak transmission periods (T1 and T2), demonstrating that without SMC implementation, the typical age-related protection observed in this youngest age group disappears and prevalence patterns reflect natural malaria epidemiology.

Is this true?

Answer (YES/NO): NO